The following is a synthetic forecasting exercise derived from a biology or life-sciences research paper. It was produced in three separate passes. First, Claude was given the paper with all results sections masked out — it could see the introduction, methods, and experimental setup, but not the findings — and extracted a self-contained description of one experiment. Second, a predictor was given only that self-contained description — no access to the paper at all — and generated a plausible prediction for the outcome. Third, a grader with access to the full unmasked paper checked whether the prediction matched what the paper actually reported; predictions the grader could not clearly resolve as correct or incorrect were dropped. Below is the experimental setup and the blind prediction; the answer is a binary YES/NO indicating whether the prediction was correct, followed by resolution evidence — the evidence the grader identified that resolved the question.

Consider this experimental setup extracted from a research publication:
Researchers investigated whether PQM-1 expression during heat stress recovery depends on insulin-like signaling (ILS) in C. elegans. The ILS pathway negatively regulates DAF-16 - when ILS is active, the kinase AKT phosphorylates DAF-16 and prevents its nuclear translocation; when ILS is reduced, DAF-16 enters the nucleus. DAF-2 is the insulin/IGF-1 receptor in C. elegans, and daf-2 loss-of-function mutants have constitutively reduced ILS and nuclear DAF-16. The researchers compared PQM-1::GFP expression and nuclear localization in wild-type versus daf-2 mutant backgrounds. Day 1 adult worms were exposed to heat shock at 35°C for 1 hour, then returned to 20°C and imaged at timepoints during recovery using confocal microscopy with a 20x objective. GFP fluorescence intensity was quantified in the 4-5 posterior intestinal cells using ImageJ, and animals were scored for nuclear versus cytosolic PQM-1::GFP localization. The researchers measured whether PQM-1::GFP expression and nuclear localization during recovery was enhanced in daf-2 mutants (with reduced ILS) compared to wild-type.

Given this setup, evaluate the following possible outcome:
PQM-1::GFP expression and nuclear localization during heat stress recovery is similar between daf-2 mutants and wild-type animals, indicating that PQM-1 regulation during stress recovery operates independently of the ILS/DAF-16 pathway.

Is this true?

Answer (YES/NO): NO